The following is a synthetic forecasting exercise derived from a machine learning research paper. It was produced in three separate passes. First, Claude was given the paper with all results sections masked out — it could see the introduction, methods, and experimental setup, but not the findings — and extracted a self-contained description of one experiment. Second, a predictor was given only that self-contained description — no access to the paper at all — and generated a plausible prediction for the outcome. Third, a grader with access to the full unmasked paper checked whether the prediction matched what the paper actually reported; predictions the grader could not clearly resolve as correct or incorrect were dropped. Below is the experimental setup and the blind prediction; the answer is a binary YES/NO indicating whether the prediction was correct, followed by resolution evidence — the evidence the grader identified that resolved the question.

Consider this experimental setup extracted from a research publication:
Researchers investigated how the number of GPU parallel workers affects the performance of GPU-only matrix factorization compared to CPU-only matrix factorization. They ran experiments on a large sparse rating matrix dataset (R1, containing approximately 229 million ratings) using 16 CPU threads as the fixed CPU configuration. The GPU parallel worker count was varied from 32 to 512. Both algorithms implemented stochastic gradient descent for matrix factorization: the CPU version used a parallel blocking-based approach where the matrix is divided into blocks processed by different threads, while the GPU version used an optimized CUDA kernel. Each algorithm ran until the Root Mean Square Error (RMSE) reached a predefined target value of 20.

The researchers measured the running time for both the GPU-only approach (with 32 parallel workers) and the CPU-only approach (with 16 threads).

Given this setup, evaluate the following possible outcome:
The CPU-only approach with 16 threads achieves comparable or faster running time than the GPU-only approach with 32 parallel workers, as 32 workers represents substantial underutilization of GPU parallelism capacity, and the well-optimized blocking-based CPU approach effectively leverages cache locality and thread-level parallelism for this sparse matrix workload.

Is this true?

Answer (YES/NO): YES